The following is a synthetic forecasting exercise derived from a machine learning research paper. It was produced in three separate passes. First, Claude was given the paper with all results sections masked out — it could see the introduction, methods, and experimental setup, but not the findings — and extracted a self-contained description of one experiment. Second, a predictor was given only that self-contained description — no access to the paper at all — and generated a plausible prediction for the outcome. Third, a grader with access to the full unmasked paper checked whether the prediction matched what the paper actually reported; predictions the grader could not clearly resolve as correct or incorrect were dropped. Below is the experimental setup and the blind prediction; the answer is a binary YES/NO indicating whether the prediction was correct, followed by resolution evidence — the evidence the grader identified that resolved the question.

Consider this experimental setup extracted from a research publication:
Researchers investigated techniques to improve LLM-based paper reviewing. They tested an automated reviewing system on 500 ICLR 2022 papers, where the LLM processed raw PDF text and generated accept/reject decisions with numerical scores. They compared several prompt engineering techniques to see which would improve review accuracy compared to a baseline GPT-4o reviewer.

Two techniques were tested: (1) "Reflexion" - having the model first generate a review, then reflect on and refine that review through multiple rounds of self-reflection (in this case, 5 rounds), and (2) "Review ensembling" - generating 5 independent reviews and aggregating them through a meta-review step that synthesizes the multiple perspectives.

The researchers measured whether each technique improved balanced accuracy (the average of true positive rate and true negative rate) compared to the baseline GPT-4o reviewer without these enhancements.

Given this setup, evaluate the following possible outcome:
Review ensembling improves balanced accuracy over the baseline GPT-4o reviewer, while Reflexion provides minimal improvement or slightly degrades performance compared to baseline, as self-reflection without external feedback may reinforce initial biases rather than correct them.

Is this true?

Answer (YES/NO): NO